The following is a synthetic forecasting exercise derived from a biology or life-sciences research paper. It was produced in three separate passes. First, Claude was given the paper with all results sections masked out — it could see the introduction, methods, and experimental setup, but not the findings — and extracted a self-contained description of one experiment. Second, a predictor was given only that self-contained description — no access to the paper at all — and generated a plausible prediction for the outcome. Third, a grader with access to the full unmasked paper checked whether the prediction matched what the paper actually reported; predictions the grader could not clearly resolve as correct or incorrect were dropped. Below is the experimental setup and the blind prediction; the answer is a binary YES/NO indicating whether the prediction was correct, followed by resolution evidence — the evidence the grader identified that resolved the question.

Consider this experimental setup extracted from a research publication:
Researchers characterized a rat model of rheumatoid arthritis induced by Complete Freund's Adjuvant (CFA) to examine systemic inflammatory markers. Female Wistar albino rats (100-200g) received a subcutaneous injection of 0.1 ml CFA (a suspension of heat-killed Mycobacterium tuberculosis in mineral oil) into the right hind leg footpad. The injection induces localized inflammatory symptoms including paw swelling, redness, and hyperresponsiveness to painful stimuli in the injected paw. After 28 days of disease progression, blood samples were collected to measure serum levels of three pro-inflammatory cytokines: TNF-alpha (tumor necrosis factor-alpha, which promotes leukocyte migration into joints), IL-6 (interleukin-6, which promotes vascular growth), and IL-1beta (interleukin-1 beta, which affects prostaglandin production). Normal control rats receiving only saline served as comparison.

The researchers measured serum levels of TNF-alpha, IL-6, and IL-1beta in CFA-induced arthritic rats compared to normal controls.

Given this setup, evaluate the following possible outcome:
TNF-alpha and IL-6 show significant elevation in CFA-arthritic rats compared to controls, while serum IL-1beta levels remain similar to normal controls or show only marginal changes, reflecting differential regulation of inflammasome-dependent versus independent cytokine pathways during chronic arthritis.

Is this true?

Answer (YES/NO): NO